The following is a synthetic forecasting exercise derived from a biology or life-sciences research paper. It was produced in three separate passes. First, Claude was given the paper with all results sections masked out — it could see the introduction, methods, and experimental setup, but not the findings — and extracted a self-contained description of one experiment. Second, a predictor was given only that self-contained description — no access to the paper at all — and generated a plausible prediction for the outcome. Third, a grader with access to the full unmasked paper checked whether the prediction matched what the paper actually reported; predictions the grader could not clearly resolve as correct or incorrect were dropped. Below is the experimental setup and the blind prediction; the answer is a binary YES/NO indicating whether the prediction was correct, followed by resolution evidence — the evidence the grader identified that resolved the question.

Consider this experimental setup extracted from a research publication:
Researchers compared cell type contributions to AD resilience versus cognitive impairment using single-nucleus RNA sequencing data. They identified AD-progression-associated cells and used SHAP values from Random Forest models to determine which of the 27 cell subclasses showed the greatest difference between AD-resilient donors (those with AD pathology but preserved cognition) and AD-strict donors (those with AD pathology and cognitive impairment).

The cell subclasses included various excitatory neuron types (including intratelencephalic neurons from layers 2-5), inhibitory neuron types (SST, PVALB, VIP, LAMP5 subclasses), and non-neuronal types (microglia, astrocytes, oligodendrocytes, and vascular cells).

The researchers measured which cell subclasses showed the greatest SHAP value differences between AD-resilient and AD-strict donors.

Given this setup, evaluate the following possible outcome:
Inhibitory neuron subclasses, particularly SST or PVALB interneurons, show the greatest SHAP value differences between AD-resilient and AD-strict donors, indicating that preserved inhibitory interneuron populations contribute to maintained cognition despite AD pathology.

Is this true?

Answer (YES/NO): NO